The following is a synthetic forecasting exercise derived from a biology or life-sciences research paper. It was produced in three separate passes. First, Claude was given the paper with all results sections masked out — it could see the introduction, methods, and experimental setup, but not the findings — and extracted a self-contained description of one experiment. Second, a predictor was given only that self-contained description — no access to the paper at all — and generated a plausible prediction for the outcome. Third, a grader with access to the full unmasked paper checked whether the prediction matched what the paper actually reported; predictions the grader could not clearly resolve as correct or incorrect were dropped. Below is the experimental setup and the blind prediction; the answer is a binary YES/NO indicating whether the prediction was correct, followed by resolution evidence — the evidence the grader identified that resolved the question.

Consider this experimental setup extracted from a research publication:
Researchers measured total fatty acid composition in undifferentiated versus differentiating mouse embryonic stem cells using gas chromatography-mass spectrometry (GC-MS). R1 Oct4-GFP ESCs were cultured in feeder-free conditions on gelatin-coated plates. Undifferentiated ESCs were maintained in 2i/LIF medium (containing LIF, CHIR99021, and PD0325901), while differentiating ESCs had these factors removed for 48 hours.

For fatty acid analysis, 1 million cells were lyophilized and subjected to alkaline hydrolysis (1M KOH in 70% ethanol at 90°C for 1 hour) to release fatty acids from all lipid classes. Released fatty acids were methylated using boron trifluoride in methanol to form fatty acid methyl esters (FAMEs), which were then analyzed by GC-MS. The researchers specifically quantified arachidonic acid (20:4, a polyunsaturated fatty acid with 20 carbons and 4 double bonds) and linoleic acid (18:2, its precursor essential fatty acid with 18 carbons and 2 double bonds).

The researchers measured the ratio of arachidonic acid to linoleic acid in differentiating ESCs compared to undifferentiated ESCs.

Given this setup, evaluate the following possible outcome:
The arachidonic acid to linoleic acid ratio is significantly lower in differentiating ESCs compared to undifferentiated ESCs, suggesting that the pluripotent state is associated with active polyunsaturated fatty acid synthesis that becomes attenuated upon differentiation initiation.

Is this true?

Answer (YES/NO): NO